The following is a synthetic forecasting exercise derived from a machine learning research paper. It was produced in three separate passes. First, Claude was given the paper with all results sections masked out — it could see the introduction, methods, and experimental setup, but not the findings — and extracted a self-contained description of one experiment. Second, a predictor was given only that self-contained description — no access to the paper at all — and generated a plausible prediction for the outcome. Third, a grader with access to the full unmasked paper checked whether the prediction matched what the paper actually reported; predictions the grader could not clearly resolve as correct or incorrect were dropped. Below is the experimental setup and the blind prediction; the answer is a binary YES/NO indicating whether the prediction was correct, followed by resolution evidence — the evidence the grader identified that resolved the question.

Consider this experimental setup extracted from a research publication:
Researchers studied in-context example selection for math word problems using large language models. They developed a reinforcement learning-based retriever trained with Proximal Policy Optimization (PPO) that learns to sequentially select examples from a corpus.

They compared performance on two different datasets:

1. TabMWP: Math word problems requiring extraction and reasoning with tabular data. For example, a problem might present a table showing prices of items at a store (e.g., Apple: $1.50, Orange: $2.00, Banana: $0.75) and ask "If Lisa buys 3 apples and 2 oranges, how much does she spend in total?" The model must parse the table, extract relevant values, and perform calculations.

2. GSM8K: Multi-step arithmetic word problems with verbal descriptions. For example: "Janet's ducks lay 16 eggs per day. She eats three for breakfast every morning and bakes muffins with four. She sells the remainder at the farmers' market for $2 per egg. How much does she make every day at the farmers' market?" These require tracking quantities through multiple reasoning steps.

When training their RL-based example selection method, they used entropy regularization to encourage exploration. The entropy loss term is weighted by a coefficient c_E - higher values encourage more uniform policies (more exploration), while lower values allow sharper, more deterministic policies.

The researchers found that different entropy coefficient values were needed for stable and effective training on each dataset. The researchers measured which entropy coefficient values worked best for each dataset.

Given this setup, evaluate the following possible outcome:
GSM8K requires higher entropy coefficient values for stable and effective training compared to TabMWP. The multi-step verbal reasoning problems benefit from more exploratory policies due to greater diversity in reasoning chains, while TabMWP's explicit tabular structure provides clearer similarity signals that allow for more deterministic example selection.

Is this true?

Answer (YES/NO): YES